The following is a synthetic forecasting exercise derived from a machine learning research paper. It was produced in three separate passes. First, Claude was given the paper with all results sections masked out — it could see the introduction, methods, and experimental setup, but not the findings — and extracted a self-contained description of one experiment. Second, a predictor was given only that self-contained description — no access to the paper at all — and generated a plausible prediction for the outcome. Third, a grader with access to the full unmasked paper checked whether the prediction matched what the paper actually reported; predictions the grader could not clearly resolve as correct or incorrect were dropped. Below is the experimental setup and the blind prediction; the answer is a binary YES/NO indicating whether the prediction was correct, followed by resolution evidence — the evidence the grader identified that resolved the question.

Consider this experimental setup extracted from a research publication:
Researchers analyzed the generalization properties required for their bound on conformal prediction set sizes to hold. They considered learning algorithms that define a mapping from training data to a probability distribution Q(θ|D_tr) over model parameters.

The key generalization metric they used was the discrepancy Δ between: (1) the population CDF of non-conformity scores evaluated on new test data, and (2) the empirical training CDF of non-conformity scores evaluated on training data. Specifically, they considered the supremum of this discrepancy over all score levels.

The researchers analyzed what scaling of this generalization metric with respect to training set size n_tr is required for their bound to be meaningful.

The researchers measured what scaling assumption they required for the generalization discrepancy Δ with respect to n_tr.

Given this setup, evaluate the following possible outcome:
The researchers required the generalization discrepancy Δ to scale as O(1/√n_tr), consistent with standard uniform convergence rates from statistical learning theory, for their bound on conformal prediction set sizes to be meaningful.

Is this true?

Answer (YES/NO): YES